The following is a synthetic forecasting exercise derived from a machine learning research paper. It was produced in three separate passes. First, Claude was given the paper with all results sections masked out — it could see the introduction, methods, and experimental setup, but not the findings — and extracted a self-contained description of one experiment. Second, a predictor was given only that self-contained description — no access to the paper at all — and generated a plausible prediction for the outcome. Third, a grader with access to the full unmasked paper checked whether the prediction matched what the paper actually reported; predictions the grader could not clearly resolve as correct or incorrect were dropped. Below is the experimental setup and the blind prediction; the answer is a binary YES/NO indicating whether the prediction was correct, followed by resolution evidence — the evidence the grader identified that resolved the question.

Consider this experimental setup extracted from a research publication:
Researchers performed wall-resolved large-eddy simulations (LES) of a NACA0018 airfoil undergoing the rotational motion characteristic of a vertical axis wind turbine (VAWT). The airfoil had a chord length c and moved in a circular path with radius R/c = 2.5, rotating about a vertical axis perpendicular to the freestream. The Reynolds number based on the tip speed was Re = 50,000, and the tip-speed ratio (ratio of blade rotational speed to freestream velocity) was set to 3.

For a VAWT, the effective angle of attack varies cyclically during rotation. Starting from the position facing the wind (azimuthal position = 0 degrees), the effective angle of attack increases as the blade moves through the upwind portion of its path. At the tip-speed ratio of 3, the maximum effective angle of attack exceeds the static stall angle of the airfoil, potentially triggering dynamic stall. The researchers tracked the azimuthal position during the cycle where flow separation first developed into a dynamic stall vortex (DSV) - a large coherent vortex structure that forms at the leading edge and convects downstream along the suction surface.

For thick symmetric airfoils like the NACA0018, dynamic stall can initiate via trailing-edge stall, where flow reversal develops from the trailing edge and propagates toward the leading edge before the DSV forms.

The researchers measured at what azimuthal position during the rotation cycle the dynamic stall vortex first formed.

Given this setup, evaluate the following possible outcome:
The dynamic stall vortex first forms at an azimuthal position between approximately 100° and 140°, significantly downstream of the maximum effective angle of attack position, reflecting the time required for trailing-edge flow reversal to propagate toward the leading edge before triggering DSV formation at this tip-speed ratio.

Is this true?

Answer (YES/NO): YES